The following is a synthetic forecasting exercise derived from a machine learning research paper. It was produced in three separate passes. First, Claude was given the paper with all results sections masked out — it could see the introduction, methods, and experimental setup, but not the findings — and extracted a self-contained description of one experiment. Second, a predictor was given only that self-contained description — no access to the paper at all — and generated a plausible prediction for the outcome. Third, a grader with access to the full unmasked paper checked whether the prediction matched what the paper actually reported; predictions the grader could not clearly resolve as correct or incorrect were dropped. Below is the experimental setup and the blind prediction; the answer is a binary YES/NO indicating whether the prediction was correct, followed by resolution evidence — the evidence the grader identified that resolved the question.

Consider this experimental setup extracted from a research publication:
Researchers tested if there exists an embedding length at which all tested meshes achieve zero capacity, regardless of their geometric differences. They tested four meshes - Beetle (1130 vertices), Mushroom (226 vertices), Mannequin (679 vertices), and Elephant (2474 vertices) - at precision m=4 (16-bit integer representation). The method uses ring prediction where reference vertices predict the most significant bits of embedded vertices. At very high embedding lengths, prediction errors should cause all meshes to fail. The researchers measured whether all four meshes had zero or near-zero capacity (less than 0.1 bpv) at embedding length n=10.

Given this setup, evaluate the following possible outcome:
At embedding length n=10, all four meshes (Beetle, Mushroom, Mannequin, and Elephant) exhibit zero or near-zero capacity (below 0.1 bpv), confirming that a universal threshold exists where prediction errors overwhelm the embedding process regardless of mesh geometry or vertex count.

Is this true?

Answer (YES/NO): NO